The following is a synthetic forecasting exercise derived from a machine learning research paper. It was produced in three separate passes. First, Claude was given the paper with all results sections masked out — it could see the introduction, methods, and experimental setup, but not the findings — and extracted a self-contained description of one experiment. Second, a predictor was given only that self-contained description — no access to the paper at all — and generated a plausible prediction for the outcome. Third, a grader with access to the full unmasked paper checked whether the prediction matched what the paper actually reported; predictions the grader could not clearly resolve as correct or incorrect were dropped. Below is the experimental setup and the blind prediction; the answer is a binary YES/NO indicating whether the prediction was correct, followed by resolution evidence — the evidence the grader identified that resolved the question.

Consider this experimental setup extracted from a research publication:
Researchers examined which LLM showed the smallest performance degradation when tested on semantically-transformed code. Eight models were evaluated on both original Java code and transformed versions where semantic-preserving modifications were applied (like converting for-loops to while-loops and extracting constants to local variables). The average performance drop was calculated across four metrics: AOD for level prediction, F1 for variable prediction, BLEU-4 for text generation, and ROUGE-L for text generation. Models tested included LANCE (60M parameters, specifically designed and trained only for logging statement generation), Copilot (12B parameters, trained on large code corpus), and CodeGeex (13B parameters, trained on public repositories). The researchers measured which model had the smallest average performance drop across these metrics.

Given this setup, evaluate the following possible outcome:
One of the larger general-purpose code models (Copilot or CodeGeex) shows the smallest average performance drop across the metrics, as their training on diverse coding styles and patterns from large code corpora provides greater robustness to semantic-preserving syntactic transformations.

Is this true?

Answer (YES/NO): NO